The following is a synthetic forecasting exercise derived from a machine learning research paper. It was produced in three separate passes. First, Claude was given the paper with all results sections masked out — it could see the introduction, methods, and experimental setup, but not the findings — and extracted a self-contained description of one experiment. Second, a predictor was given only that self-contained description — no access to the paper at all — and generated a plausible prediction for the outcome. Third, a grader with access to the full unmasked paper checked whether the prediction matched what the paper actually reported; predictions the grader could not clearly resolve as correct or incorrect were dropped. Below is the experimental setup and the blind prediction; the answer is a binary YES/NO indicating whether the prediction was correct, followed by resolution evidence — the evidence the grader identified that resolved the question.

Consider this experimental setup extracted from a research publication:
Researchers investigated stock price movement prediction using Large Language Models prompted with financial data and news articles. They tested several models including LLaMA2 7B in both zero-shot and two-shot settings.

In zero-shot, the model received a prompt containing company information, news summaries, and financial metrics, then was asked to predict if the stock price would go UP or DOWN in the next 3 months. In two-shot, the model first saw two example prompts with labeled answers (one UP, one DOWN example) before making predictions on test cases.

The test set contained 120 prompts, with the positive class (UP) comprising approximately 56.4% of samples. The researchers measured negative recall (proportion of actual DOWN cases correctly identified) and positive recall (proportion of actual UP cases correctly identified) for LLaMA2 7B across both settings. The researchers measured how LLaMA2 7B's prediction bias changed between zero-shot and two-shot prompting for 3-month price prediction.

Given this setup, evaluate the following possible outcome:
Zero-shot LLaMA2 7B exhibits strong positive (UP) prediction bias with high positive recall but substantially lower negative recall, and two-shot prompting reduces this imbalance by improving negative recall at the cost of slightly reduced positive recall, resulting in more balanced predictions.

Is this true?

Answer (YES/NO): NO